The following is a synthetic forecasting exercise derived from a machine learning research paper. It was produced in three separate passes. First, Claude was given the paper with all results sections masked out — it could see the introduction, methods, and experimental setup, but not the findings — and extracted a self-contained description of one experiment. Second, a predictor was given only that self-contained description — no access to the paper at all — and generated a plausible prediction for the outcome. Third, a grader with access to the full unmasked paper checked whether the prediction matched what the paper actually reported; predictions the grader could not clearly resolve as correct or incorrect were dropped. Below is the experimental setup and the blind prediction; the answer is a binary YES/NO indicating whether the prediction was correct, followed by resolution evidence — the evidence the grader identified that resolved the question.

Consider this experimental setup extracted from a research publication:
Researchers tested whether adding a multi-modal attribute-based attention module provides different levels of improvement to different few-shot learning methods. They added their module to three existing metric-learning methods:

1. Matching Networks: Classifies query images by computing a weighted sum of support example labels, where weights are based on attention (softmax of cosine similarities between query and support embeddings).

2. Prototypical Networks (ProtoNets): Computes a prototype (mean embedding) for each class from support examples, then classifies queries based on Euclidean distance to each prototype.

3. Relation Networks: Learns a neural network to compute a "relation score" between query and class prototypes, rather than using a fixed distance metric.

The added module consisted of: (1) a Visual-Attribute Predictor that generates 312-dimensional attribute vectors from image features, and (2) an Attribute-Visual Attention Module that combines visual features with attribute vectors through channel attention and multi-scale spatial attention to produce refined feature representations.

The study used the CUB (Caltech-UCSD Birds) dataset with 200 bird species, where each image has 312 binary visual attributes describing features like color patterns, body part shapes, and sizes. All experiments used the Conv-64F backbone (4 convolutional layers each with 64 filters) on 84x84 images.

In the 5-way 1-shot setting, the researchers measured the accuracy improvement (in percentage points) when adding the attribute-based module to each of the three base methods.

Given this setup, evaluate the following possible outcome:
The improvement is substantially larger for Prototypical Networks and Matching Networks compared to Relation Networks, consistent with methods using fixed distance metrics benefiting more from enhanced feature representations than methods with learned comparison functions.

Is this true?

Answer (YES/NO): YES